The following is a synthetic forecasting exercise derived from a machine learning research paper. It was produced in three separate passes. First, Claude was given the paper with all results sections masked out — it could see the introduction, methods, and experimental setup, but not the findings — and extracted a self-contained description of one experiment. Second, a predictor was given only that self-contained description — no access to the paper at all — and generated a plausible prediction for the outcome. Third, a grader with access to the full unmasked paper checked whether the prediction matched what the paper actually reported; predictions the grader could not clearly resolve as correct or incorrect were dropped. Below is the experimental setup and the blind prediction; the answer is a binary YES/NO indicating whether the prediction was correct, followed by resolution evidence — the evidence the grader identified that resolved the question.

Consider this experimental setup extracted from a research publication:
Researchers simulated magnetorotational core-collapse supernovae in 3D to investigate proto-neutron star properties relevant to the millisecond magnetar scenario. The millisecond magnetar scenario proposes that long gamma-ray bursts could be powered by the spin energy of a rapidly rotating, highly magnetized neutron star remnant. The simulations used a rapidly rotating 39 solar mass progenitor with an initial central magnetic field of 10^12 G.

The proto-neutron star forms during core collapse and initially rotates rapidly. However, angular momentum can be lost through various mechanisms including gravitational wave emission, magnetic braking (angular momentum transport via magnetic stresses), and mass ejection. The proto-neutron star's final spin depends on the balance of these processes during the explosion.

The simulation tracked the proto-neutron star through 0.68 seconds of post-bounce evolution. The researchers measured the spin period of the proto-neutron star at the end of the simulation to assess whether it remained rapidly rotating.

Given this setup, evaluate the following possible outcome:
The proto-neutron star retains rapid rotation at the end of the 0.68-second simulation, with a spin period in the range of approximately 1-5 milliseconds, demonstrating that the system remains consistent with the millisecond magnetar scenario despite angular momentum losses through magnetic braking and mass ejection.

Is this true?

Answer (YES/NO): NO